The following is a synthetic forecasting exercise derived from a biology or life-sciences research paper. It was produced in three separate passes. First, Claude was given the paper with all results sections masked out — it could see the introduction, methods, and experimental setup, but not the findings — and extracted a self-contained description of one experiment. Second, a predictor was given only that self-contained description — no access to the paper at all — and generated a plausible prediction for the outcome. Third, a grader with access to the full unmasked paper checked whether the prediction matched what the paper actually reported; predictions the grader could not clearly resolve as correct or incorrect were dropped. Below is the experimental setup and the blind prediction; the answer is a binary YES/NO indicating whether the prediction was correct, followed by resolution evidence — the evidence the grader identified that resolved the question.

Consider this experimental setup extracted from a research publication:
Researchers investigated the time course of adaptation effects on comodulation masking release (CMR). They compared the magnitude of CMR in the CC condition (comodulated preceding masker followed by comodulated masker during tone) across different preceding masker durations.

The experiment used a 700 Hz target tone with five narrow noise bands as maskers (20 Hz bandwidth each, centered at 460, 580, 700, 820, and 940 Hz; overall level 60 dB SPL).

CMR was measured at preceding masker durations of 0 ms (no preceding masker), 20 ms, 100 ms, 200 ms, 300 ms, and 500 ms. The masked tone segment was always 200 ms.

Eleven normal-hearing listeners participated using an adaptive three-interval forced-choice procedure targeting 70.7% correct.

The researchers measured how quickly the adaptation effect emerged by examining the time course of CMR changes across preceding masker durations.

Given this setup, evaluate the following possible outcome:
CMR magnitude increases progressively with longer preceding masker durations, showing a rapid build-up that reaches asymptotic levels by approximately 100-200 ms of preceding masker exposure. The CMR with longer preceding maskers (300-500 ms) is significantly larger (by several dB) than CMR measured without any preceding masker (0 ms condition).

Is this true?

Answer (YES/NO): YES